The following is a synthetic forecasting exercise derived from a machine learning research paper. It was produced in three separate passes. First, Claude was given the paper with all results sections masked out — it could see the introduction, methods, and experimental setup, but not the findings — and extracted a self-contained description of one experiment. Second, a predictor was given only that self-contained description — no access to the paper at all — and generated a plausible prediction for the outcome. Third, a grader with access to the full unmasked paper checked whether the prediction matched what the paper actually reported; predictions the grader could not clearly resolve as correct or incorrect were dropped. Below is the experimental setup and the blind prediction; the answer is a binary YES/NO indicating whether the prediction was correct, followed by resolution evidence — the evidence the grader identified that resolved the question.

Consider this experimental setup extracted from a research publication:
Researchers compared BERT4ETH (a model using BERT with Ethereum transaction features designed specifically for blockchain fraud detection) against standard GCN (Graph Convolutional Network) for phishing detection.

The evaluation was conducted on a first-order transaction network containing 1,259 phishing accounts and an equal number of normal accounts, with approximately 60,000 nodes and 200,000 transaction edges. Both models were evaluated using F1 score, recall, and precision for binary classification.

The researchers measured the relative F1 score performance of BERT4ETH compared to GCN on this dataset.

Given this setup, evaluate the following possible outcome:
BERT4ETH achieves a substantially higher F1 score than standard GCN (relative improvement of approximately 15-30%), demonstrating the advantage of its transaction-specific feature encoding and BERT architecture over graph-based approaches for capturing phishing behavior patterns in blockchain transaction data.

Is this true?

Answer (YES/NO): NO